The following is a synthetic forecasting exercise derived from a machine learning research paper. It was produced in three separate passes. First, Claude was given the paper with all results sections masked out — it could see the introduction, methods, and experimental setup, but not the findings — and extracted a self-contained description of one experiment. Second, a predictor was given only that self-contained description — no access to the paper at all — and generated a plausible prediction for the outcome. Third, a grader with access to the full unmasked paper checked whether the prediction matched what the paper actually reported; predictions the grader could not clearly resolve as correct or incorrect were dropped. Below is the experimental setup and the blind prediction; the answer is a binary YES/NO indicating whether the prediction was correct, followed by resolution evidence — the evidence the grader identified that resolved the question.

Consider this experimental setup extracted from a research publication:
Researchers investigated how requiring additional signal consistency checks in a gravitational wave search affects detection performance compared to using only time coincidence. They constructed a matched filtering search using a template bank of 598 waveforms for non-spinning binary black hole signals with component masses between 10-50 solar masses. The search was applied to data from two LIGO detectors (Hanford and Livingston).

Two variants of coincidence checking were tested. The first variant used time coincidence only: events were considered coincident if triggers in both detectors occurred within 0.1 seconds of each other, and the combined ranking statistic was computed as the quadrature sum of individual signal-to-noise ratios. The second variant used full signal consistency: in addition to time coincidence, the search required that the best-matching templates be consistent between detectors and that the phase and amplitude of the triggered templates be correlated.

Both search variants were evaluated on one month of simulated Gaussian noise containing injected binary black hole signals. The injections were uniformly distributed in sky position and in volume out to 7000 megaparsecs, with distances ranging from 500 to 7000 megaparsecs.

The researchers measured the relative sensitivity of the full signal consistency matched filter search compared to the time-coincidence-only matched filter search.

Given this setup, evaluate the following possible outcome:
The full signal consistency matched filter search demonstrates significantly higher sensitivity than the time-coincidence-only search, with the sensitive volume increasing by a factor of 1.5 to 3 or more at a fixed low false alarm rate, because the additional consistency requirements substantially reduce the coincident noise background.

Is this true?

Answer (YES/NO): NO